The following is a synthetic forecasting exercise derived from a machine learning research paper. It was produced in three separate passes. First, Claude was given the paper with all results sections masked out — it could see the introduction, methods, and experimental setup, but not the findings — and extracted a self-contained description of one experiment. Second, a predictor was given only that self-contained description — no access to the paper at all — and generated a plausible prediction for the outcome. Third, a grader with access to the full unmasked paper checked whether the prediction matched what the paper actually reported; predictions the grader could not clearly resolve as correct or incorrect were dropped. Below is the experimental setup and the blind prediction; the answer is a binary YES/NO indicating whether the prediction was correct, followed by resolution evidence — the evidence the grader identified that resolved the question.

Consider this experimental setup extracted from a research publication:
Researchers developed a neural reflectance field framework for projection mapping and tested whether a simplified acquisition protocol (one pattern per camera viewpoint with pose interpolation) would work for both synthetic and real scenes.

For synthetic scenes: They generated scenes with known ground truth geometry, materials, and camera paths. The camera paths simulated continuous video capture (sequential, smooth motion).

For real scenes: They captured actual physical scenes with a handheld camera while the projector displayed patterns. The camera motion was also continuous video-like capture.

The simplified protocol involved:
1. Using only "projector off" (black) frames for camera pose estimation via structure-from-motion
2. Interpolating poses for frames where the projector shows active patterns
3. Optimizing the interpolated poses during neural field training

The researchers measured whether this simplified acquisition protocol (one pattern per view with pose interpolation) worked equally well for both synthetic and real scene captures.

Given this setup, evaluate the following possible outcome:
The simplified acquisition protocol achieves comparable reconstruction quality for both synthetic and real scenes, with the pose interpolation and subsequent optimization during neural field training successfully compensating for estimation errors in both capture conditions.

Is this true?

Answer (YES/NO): NO